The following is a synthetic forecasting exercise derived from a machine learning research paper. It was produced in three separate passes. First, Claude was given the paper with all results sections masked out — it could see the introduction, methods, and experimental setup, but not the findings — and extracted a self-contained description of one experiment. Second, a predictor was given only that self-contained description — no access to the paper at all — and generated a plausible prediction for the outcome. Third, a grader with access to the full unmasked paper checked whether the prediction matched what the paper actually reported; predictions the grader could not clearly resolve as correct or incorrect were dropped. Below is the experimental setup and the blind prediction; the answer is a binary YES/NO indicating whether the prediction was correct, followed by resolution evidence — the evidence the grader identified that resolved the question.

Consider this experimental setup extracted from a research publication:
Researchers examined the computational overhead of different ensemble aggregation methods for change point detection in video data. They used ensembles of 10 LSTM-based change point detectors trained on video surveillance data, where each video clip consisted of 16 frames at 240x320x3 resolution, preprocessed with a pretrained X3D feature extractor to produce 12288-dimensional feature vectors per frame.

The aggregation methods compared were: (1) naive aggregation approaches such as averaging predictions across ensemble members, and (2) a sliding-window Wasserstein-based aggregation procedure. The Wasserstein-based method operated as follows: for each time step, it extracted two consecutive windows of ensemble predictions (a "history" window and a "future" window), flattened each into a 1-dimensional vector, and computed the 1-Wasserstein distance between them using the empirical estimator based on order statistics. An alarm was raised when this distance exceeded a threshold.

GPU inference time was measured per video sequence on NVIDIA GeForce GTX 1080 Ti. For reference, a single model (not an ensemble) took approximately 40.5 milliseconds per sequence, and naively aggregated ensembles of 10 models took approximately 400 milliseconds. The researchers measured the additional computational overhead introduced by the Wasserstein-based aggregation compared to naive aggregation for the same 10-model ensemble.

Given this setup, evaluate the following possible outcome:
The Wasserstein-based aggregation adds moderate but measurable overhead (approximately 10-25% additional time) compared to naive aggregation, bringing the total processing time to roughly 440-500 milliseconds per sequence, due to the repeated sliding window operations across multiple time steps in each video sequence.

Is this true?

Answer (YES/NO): NO